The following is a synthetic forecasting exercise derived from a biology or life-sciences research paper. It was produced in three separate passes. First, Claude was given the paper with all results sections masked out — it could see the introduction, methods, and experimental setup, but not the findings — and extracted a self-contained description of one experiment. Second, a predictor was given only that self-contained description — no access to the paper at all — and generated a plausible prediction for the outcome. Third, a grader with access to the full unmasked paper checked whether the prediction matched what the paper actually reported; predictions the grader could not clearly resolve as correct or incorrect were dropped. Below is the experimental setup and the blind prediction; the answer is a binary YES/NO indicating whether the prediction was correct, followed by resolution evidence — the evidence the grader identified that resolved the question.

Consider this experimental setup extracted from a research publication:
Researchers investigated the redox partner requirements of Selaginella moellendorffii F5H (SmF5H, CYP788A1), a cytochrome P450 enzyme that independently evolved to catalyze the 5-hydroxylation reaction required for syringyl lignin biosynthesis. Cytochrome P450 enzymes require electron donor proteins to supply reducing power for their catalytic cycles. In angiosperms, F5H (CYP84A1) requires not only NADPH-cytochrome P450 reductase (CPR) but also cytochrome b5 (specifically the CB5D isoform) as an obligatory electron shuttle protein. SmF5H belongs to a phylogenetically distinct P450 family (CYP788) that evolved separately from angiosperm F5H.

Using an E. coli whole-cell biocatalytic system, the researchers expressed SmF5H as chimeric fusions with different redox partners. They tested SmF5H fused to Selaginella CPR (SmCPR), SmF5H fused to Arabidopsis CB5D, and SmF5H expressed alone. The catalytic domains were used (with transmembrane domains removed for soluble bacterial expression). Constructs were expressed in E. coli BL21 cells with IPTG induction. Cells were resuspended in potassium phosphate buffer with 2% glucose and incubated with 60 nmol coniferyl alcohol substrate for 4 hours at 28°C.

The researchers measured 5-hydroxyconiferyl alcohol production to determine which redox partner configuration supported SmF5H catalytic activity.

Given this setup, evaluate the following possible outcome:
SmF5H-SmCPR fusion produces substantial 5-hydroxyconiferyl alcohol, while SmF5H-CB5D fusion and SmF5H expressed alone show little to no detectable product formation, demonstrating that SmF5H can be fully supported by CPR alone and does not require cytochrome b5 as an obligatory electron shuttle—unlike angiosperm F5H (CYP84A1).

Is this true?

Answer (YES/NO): YES